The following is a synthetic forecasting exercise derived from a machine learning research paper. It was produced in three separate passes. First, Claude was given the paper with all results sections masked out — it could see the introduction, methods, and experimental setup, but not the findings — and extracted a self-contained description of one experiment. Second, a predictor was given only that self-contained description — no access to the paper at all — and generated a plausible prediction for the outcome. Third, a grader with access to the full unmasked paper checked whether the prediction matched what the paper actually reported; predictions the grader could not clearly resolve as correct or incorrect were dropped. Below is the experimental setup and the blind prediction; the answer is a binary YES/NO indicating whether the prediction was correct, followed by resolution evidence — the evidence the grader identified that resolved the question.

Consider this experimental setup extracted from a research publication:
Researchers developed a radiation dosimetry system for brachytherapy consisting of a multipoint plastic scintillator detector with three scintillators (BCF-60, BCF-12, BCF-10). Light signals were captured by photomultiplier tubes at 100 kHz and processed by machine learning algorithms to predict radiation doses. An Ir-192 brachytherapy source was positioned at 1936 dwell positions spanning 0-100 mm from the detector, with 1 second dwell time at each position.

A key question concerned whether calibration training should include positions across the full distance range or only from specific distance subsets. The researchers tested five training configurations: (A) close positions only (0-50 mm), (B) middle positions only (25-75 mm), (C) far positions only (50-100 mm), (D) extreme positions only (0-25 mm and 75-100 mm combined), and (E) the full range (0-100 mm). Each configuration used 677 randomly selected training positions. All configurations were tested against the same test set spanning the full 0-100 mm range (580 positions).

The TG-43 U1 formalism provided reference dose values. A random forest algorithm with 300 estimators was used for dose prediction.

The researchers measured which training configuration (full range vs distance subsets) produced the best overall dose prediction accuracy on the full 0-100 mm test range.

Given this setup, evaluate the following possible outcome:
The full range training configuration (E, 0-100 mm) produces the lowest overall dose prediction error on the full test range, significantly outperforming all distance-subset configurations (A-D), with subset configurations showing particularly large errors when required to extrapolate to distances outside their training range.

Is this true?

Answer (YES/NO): NO